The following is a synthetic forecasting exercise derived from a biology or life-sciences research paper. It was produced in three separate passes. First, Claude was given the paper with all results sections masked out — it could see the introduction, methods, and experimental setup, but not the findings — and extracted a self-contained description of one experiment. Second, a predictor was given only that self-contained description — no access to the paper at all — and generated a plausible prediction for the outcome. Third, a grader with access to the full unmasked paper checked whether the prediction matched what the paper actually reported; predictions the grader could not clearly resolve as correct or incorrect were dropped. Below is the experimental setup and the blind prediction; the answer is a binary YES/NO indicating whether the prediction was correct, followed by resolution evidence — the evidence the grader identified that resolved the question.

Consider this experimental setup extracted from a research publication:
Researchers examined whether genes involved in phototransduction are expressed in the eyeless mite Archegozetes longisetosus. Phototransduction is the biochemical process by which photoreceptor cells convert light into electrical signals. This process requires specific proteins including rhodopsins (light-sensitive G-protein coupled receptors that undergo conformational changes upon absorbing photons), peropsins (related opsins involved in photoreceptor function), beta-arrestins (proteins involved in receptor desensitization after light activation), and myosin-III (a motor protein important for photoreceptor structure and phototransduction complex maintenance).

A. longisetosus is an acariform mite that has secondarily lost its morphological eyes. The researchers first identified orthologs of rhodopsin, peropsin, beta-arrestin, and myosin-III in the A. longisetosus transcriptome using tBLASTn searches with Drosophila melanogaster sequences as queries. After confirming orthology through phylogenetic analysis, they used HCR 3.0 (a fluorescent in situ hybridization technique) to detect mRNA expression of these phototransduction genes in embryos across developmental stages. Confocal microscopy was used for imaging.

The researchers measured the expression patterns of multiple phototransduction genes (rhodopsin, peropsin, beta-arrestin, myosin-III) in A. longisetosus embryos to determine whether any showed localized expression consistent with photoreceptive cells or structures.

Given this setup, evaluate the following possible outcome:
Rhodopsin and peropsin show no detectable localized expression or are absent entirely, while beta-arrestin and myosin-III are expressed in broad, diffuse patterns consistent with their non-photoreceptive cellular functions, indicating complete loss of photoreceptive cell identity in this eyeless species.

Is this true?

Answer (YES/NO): NO